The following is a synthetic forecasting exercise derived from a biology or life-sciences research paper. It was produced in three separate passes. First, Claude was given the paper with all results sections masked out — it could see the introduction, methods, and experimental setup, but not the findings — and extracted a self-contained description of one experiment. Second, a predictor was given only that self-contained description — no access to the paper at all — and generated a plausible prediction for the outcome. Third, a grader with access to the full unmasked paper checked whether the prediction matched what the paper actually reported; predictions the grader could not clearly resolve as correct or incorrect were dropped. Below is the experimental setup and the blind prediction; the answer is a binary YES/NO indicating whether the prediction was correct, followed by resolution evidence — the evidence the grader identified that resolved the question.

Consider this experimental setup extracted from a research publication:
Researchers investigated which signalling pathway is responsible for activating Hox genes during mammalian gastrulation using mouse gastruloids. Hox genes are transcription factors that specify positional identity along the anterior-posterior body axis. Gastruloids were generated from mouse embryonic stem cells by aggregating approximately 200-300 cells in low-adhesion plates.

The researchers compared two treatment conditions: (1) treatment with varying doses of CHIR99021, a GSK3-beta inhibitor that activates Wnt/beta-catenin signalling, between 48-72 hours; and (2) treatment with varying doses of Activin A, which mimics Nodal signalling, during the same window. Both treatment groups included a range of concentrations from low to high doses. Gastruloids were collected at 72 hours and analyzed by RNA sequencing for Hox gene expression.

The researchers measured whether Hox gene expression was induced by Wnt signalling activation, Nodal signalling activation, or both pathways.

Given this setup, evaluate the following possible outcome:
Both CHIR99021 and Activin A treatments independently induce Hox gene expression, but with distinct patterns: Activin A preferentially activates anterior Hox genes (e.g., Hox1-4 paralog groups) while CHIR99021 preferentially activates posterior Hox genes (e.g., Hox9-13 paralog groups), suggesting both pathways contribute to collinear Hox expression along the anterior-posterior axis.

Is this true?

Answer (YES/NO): NO